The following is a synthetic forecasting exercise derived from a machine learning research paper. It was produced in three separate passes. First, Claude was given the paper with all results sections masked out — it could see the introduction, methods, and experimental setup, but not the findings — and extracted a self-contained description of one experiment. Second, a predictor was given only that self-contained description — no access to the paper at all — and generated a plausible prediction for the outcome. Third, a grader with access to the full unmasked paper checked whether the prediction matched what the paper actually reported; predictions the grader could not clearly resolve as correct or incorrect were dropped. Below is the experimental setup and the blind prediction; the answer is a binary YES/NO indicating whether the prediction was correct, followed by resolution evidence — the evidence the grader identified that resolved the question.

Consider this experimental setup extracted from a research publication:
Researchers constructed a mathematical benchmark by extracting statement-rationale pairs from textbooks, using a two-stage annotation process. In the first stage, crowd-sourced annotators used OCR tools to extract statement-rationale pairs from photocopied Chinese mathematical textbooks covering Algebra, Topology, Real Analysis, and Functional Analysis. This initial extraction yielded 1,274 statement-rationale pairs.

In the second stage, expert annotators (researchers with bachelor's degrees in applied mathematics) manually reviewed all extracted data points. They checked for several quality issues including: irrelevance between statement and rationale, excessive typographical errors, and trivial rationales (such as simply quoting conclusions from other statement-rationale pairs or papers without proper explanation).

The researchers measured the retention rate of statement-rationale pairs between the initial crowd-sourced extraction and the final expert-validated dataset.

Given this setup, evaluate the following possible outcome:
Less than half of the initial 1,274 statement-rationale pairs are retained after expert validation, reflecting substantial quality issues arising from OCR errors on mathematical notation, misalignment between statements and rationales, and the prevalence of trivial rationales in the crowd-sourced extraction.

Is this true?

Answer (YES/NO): NO